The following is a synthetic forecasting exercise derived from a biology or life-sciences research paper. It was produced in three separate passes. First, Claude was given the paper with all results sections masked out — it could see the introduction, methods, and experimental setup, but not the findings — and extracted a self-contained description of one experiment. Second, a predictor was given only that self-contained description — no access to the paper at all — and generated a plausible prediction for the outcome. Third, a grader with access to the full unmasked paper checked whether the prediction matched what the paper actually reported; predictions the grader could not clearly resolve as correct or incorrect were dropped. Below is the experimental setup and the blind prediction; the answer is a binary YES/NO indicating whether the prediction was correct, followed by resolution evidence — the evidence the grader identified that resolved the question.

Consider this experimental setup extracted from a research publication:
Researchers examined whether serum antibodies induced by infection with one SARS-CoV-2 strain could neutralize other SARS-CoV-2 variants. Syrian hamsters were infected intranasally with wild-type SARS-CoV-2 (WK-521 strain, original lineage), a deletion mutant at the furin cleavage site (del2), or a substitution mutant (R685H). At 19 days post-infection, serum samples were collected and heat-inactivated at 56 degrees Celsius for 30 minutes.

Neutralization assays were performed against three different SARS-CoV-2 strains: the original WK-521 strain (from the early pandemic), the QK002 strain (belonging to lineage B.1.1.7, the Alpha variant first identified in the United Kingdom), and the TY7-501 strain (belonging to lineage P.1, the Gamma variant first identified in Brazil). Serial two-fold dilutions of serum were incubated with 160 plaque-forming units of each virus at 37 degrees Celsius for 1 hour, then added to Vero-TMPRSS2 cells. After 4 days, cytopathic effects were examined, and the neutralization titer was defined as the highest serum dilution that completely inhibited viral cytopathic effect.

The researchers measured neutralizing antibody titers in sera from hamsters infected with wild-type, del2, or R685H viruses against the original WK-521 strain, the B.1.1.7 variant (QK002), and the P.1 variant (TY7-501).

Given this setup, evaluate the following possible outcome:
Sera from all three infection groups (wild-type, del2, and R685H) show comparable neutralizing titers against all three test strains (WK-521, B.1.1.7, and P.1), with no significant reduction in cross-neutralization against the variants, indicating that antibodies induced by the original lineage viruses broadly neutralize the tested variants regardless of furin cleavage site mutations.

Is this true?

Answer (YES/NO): NO